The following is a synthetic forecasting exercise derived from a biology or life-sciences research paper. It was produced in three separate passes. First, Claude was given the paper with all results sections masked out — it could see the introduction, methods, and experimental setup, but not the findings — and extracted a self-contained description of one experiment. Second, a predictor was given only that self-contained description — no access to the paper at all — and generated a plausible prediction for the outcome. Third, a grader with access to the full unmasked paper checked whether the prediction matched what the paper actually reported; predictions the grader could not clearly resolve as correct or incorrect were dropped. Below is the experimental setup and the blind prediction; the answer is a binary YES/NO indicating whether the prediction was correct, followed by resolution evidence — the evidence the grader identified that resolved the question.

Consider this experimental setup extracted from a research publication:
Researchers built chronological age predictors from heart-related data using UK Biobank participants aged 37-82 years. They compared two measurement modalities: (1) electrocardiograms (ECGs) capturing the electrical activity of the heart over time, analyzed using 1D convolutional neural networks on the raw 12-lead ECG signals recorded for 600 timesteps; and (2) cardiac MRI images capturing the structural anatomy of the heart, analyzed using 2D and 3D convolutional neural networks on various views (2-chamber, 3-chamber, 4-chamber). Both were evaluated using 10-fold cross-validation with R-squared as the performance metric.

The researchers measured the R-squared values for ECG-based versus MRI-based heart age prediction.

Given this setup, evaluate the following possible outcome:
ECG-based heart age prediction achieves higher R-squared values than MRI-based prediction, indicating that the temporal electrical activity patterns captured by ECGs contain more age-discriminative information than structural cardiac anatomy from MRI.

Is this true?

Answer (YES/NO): NO